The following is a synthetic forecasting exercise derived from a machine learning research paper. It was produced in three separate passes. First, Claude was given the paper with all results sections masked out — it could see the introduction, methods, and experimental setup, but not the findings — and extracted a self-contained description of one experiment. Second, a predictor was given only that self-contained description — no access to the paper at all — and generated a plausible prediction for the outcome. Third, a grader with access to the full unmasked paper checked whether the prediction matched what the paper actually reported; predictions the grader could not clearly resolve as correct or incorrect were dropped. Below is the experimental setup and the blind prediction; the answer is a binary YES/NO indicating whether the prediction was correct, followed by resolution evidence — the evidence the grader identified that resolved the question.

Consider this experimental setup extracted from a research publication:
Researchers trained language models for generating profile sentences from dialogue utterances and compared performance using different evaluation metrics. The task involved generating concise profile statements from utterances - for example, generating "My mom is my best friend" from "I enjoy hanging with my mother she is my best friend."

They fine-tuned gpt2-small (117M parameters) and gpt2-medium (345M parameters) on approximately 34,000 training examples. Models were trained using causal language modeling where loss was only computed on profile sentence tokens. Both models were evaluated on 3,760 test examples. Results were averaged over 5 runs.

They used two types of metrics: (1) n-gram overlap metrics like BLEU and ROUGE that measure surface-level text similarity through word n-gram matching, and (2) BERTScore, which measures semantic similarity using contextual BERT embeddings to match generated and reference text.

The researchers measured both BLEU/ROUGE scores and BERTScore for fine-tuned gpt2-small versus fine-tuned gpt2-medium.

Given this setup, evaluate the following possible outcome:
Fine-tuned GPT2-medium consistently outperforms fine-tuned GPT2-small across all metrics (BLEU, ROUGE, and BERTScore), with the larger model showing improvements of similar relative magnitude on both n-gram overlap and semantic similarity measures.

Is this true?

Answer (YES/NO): NO